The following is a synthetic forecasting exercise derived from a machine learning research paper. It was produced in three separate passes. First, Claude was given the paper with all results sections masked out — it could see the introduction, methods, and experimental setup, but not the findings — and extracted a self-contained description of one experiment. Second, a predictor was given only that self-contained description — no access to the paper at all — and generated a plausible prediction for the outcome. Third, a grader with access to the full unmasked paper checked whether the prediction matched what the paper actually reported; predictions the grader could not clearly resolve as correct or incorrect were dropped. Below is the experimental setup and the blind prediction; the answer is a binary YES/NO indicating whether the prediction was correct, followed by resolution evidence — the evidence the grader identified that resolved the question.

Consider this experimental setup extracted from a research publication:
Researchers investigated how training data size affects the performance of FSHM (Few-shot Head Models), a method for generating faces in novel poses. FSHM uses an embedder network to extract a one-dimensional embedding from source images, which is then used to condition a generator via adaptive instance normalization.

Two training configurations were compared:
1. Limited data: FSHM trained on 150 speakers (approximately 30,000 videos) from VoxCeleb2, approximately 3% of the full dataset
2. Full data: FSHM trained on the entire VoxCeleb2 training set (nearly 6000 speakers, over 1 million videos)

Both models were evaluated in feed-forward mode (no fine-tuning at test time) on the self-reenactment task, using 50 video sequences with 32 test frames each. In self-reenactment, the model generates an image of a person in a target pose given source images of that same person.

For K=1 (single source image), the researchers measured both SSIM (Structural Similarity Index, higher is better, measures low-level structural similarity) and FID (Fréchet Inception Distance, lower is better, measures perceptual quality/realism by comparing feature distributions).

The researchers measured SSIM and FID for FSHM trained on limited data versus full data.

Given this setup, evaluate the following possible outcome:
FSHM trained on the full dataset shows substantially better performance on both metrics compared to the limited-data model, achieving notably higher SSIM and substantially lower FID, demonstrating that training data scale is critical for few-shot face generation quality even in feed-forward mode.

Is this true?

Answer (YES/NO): NO